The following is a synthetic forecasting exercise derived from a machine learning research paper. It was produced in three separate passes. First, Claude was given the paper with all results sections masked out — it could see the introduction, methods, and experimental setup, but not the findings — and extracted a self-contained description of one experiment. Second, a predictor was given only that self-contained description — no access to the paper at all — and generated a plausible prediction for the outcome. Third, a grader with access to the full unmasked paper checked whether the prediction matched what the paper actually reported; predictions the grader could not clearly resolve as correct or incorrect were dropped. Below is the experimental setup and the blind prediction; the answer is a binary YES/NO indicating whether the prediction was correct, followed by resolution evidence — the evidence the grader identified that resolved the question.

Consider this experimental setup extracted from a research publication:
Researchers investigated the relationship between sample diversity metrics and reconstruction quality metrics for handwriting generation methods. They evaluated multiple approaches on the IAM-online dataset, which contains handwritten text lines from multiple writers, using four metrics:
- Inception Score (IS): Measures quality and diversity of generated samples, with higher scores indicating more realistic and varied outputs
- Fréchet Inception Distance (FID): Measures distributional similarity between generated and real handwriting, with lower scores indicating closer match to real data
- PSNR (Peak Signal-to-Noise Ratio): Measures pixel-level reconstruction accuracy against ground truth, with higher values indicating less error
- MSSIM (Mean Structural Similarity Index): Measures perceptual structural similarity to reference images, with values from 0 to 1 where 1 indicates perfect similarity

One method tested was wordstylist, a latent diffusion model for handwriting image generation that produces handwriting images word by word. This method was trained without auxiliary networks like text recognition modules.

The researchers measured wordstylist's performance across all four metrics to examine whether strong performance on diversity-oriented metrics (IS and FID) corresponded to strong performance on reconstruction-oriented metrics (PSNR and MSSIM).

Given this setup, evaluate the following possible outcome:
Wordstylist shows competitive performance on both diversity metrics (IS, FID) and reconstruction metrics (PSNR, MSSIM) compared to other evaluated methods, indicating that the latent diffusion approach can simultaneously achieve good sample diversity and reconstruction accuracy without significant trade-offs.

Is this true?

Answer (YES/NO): NO